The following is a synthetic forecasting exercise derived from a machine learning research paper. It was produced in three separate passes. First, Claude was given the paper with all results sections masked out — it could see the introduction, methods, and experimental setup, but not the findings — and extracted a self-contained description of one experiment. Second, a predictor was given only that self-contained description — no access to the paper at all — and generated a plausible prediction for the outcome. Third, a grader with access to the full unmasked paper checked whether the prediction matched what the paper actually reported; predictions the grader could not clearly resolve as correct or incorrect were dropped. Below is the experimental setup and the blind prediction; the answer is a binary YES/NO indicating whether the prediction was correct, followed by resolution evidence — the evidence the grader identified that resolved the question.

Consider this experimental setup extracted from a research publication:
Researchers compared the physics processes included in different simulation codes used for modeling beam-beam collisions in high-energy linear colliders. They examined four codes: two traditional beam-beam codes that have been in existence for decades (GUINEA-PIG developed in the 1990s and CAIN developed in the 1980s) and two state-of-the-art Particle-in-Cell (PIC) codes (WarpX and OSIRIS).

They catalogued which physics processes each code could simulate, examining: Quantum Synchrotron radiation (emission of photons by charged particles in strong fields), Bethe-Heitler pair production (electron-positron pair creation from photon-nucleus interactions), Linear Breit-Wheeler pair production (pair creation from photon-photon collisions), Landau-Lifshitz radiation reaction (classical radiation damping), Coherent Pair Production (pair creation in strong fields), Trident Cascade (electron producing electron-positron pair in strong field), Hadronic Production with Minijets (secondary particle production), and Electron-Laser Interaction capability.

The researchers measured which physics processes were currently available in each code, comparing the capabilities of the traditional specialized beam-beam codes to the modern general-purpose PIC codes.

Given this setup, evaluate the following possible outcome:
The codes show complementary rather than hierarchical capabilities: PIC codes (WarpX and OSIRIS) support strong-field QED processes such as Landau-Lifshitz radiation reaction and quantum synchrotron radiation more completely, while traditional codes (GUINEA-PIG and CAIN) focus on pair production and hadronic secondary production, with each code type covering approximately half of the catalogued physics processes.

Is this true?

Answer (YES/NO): NO